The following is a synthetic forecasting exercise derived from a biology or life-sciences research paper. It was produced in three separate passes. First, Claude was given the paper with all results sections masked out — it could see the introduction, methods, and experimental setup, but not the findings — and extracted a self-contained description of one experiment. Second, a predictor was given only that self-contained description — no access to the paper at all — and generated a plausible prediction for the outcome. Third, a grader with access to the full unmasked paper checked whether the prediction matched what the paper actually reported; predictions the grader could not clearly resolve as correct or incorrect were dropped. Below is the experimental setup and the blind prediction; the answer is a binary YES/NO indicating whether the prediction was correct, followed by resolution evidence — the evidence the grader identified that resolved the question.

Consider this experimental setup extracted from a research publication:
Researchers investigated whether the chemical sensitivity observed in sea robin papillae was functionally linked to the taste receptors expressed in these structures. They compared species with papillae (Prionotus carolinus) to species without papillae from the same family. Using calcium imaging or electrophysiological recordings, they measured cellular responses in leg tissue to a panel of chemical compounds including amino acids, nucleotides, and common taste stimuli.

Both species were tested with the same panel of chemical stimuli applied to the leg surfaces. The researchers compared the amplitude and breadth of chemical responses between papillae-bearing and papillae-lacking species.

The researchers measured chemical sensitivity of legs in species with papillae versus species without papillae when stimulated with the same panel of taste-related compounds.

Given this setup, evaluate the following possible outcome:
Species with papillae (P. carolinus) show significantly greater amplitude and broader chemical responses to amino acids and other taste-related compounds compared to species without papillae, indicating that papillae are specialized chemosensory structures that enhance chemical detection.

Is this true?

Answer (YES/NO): YES